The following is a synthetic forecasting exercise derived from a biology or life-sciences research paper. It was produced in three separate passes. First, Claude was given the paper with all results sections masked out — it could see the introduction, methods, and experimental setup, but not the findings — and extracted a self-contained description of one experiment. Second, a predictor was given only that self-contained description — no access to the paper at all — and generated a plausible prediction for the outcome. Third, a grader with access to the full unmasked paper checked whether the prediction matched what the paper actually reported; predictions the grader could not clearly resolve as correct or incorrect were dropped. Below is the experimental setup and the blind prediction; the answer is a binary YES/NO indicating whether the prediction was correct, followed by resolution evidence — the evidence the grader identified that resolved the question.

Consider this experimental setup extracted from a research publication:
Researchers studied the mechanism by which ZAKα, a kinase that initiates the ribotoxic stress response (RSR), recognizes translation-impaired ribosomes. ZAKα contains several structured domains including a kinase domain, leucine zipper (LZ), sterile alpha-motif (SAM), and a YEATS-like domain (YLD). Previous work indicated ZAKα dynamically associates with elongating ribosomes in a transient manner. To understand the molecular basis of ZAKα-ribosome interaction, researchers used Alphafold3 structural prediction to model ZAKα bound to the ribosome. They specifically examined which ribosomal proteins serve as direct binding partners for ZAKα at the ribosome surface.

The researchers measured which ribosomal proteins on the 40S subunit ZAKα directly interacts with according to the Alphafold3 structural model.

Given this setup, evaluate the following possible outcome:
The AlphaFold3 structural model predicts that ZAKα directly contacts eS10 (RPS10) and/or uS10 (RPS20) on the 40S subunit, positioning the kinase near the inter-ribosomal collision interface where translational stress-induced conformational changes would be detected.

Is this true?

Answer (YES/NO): NO